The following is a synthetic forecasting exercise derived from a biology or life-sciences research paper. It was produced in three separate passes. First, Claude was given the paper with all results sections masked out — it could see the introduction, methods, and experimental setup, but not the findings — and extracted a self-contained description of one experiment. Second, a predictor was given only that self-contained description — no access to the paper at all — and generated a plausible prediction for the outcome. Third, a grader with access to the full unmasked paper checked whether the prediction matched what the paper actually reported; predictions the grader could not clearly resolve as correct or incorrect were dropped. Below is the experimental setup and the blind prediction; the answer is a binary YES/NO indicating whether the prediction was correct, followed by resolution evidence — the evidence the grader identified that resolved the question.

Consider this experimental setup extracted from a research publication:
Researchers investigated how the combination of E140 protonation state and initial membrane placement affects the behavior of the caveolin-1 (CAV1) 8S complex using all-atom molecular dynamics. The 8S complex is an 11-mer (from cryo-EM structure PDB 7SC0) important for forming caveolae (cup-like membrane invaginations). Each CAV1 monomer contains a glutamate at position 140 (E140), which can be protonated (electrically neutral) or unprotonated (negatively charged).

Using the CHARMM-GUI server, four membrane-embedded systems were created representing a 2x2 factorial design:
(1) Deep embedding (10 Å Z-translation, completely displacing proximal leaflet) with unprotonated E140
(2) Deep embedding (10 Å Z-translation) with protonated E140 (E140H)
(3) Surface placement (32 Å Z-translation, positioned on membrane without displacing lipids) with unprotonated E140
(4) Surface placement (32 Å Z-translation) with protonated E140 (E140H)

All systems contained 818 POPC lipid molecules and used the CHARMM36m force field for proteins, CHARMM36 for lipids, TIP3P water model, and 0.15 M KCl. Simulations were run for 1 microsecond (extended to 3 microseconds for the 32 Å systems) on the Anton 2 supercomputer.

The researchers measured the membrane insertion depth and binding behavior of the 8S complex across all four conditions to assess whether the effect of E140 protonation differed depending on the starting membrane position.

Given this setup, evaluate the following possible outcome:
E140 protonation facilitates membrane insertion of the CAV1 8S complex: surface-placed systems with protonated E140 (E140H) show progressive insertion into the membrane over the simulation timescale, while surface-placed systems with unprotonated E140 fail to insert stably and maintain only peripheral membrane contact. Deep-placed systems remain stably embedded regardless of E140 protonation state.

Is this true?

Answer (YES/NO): NO